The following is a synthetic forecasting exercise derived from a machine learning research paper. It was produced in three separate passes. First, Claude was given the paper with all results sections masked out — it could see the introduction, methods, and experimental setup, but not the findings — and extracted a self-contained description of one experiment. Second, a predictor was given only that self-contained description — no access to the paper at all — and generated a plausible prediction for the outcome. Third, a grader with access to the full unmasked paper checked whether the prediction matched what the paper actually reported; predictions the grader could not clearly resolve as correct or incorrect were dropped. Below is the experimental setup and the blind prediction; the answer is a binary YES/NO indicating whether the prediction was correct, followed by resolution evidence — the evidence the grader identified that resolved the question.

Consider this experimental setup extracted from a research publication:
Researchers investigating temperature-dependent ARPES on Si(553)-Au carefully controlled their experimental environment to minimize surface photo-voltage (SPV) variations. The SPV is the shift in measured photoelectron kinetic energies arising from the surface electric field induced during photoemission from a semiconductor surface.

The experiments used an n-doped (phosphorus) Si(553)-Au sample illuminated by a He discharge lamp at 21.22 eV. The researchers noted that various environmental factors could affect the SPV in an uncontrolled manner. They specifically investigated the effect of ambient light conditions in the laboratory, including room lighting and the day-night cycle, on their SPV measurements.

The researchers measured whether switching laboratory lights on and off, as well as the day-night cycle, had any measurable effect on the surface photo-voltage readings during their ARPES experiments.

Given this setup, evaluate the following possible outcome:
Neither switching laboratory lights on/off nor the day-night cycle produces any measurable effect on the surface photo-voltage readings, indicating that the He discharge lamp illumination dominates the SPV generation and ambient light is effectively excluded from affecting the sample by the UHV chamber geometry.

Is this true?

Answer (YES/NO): NO